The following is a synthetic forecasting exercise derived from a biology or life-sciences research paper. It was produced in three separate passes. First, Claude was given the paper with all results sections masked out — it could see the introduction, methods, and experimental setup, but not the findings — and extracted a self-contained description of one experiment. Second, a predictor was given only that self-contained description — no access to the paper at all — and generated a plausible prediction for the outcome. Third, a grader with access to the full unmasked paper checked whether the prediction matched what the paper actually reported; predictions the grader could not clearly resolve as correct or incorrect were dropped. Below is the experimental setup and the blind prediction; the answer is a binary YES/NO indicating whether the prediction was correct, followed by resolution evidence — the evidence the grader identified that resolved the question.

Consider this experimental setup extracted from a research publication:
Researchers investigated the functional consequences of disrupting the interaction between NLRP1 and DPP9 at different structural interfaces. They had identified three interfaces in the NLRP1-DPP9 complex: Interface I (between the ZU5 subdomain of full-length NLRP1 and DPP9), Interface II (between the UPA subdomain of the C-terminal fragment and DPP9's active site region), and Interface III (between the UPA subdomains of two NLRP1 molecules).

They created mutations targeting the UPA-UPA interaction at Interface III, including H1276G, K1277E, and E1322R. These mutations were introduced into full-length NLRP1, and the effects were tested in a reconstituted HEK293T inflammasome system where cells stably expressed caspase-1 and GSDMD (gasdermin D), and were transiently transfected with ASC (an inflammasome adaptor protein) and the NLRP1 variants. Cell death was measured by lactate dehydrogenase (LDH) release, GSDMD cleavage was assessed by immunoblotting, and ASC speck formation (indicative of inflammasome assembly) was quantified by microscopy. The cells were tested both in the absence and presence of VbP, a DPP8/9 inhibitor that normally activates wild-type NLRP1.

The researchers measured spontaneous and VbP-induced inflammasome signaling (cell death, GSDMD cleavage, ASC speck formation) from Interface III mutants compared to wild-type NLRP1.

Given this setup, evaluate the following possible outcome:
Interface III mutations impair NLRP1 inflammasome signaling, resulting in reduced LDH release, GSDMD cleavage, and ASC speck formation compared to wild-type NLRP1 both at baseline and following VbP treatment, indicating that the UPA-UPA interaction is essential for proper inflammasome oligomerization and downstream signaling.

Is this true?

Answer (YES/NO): YES